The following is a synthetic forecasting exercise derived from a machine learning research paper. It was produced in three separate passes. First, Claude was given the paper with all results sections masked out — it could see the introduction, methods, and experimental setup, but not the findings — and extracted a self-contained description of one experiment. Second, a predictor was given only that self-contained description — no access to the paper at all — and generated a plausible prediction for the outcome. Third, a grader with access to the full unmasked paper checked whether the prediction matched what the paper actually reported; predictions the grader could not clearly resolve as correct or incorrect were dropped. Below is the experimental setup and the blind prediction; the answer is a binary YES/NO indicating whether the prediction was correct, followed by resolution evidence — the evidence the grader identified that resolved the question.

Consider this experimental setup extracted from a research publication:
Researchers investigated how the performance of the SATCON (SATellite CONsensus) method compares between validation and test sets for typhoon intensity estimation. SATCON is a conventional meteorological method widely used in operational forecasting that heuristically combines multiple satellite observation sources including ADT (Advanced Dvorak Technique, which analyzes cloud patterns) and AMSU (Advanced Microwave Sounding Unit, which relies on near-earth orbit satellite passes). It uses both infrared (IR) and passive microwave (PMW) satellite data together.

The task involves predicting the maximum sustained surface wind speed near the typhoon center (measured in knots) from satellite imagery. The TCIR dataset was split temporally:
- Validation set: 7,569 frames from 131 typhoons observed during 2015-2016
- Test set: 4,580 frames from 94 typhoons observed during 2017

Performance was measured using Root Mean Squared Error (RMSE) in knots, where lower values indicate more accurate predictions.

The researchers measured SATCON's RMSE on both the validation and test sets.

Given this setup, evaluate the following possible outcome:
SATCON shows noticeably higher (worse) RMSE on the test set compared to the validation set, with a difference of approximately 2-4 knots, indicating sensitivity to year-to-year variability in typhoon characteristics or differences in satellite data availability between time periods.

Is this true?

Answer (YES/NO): NO